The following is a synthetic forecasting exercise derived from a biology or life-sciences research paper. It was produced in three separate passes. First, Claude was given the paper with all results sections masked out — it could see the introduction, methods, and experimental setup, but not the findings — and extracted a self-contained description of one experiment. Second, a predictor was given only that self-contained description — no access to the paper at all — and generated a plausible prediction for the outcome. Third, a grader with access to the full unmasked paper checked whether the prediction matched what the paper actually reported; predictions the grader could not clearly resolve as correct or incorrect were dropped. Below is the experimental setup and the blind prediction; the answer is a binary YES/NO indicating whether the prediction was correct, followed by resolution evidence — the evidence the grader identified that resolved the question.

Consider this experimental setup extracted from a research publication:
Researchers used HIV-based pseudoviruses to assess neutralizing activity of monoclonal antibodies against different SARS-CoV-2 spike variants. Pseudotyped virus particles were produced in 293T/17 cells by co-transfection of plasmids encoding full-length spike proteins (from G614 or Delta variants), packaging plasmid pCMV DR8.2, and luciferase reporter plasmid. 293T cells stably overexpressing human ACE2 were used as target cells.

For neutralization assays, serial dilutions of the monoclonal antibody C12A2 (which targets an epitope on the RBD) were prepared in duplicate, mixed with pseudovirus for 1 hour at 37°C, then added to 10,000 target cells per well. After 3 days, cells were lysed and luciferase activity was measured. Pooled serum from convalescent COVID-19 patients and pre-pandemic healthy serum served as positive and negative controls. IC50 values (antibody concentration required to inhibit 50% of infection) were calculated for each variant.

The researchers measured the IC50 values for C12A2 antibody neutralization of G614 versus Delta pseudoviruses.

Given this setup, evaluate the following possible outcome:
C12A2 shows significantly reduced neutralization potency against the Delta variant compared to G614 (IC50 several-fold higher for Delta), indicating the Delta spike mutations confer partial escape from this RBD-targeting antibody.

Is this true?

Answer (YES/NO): NO